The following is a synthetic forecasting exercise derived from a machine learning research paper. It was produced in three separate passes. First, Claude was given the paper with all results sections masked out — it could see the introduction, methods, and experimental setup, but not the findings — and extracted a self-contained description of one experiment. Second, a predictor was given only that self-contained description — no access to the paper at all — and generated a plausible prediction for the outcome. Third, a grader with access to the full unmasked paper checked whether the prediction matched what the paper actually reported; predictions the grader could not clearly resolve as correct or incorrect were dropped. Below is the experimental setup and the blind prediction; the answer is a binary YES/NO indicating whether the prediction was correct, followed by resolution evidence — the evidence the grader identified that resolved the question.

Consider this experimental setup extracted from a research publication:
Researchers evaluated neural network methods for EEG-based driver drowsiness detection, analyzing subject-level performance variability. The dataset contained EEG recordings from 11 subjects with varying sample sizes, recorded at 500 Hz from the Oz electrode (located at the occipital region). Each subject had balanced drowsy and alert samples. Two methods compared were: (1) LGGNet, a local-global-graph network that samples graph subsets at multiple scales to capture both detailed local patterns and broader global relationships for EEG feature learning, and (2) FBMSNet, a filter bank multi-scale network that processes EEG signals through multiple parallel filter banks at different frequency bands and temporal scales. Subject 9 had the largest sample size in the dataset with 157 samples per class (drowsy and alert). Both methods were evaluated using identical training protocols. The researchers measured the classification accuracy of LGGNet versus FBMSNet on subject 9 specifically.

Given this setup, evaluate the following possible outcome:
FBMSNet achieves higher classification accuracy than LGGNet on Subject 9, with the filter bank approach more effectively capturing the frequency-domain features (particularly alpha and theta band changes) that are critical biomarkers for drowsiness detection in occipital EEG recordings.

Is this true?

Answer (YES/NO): NO